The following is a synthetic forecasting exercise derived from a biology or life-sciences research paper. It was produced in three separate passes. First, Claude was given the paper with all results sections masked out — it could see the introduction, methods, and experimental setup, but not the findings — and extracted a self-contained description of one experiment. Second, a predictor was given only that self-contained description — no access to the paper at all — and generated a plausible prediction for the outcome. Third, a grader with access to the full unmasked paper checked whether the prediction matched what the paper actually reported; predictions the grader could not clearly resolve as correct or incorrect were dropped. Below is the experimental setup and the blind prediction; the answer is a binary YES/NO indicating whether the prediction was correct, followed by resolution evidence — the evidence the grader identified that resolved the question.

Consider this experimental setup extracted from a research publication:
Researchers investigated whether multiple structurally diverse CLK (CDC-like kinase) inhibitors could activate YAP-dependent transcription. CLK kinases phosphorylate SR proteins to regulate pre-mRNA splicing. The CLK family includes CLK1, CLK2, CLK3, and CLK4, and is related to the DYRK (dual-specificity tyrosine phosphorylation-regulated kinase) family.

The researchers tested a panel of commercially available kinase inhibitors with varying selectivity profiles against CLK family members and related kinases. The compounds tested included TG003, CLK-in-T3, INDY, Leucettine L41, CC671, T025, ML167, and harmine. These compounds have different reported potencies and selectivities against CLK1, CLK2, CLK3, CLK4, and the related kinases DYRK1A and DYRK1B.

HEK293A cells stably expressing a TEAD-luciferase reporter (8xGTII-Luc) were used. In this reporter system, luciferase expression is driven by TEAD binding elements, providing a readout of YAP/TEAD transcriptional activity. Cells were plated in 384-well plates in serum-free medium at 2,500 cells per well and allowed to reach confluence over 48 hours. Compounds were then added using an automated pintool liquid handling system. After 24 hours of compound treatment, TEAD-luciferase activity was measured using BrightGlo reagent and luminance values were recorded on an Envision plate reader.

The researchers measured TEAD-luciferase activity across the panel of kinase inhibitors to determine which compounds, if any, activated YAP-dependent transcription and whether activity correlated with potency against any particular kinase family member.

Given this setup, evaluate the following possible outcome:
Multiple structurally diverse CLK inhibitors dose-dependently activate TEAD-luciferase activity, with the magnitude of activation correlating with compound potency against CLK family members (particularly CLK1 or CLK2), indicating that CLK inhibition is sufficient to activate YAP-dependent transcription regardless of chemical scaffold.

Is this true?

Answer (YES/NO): NO